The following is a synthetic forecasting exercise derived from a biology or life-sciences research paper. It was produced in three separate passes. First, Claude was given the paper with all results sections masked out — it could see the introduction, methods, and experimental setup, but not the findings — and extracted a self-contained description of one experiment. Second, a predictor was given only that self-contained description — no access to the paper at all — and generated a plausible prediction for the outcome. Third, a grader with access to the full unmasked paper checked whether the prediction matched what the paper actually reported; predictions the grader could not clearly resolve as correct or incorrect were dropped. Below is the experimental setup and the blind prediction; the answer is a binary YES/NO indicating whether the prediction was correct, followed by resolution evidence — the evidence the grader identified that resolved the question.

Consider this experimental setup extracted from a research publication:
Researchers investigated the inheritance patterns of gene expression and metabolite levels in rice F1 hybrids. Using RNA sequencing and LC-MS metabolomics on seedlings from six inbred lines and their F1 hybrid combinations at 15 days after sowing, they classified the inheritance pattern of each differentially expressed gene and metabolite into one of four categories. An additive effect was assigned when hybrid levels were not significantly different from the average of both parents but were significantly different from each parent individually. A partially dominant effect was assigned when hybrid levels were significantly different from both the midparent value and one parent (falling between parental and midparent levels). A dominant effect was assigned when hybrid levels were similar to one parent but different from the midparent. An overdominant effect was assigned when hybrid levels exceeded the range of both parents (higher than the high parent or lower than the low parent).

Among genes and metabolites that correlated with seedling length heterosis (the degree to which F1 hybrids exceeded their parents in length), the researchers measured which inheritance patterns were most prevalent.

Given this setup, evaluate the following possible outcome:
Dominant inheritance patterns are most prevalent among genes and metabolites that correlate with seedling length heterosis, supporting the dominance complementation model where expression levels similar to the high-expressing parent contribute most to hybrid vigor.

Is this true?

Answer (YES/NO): NO